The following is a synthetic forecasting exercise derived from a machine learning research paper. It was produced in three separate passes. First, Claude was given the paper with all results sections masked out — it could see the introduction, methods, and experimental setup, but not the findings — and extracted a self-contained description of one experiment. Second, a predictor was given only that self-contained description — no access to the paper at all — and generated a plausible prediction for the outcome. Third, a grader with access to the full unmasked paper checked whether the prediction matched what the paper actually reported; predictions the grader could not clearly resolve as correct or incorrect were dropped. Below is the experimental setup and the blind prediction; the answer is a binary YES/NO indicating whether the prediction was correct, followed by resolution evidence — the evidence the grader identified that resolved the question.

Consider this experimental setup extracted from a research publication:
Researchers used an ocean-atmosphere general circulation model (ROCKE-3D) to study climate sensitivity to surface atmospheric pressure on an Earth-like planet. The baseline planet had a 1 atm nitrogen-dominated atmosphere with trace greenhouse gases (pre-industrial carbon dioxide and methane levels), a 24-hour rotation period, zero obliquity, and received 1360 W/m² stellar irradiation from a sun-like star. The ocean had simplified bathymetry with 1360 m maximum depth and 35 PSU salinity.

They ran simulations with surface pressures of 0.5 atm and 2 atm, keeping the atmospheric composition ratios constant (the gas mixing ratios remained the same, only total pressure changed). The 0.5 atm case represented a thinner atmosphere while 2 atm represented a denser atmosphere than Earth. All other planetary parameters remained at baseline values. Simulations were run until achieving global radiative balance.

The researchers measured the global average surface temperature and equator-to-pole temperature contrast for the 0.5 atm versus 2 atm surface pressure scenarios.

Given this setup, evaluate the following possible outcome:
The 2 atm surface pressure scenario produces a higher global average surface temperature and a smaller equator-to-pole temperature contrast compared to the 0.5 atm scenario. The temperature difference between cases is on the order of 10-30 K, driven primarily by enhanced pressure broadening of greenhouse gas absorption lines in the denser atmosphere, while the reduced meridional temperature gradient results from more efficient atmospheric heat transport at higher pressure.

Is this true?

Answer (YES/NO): NO